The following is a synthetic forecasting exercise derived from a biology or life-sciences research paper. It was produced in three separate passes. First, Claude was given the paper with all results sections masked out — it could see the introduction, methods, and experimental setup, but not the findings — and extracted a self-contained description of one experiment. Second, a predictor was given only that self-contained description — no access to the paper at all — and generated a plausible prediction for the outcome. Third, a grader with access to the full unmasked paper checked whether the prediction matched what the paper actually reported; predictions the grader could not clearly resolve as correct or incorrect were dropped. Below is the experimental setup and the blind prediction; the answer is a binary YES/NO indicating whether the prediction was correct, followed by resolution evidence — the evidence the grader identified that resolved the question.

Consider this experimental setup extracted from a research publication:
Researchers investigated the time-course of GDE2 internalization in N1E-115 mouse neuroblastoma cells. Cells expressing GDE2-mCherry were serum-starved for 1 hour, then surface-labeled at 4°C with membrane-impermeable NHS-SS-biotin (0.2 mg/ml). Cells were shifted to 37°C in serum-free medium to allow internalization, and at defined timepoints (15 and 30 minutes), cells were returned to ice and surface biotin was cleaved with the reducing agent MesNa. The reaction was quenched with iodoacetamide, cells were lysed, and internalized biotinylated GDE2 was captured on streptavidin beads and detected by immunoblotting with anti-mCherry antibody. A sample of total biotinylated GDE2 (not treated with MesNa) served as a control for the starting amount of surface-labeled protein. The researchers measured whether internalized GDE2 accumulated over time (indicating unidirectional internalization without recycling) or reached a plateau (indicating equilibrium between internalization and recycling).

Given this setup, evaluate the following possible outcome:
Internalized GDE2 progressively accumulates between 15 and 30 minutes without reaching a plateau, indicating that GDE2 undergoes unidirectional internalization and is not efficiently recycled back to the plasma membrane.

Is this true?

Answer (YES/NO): NO